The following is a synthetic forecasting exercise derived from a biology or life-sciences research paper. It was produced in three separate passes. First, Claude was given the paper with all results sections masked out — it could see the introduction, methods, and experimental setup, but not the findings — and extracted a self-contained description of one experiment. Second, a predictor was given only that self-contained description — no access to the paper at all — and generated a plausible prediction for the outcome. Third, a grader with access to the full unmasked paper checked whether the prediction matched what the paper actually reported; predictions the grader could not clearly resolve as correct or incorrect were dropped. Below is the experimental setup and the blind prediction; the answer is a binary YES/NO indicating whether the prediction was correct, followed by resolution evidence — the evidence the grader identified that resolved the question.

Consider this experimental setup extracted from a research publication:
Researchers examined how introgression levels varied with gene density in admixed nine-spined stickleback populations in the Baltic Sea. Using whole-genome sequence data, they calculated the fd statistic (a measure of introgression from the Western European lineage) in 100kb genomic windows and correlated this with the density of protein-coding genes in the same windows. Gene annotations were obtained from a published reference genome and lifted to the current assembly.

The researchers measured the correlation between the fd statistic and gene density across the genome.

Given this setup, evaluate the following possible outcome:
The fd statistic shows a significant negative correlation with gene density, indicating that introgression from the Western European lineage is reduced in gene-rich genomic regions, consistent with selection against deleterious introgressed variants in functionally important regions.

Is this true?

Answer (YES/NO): YES